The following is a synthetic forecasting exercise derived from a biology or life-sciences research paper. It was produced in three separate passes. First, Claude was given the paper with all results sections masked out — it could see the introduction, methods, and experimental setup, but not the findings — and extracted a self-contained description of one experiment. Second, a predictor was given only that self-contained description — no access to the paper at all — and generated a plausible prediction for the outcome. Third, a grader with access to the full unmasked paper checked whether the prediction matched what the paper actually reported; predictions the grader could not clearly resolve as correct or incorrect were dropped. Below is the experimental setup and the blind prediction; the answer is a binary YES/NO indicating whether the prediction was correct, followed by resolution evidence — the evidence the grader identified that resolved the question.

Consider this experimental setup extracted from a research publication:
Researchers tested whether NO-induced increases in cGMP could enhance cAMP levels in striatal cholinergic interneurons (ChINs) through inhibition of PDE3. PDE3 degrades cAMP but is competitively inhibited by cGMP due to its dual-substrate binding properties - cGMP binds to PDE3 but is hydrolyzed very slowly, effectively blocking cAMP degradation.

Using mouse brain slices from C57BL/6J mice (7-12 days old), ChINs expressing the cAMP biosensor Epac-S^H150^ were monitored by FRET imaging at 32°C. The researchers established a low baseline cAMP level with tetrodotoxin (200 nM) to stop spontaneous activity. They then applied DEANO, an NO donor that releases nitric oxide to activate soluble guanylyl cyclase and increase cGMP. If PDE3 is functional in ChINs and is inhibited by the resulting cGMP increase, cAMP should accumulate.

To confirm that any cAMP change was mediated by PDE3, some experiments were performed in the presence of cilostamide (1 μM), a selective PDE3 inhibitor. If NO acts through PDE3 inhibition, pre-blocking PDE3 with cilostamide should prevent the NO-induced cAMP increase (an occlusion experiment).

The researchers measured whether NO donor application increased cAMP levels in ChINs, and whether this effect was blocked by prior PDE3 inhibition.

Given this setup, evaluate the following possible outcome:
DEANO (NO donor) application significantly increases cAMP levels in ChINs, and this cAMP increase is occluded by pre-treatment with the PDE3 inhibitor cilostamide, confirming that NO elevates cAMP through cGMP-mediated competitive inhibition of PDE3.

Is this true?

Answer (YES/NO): YES